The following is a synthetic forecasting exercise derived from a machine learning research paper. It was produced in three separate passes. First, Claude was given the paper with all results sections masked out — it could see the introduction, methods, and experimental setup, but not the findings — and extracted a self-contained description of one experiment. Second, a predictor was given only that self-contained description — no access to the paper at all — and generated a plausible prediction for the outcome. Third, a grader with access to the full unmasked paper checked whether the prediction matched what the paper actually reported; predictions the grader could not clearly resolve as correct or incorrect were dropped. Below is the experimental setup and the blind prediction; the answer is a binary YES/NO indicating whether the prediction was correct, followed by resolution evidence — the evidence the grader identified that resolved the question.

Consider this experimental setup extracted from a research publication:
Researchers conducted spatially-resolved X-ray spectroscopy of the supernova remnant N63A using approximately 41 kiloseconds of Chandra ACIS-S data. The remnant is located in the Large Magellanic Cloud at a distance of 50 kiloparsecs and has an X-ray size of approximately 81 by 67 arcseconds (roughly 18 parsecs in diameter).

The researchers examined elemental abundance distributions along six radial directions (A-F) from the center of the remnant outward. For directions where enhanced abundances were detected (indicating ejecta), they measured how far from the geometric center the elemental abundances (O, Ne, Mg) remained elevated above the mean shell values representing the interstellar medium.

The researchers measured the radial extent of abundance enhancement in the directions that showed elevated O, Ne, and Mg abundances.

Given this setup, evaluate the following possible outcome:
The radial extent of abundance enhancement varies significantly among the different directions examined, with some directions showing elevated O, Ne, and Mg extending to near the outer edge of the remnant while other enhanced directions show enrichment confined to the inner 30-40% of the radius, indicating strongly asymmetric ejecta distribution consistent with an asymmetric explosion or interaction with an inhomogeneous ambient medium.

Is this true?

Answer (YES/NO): NO